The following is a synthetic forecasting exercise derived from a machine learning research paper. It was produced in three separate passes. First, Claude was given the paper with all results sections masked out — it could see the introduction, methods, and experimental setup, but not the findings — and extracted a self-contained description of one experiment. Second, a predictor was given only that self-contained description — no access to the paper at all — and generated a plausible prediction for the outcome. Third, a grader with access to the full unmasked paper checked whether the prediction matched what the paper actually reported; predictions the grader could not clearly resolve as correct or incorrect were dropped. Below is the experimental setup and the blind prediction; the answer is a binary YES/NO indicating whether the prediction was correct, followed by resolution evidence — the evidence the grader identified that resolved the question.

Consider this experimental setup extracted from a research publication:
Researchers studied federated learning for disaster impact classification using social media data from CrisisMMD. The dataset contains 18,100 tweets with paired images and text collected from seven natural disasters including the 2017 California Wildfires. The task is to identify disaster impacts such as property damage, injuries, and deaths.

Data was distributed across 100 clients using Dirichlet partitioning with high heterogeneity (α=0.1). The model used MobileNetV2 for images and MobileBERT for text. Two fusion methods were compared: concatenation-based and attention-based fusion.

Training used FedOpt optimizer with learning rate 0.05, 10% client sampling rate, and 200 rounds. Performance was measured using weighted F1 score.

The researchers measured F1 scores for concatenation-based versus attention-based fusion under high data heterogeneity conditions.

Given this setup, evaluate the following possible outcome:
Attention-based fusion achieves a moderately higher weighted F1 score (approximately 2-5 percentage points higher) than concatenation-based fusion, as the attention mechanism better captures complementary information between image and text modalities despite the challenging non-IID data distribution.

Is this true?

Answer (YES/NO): NO